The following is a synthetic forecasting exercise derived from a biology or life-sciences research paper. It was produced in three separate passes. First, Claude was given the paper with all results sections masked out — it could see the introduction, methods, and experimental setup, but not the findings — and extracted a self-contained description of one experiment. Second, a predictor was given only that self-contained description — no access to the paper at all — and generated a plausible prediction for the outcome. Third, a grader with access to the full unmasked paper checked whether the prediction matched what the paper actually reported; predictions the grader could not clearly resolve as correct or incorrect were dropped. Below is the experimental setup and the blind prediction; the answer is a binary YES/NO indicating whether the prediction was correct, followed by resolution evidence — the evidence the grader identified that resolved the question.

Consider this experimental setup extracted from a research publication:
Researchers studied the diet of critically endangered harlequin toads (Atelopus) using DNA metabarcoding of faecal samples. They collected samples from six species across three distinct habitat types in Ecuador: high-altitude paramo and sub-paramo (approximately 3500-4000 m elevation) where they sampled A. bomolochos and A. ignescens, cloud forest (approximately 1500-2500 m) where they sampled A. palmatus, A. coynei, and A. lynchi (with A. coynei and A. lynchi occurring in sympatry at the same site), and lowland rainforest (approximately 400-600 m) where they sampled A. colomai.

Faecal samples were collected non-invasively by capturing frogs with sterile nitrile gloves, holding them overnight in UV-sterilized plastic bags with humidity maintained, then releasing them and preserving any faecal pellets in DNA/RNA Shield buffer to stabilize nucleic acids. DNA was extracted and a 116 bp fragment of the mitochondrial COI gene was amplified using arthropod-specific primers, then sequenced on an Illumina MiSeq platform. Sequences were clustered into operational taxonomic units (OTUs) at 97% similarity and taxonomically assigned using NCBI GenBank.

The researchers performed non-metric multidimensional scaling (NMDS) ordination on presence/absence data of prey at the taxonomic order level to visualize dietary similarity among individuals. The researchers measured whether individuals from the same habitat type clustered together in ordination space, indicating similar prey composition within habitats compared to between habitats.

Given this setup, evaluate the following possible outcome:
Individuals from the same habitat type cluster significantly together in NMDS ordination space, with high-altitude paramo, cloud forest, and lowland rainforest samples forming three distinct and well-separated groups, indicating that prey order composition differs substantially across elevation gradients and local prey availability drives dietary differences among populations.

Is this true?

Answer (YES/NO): NO